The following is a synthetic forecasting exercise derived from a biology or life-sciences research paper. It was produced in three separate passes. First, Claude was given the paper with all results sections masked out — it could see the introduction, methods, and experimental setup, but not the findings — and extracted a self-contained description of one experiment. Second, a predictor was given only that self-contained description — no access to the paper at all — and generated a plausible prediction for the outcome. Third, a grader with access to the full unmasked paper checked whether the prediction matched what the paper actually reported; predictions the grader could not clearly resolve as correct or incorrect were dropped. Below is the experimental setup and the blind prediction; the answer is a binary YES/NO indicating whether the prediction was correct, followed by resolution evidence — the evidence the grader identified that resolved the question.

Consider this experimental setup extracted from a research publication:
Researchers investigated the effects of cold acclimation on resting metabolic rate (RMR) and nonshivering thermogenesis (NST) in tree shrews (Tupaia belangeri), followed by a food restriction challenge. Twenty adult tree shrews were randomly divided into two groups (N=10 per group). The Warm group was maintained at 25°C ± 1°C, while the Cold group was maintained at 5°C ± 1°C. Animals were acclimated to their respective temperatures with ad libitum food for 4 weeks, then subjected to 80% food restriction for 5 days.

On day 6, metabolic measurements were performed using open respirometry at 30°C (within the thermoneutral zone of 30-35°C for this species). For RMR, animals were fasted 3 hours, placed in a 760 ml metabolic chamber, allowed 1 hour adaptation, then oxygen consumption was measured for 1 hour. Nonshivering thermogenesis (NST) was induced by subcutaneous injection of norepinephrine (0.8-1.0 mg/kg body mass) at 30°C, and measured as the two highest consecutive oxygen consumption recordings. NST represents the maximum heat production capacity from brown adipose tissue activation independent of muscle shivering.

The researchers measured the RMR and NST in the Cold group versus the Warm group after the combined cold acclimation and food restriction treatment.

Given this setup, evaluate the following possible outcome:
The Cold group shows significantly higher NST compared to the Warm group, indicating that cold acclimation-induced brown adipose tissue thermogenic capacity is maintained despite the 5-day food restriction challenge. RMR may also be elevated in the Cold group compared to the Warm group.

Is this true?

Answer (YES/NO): YES